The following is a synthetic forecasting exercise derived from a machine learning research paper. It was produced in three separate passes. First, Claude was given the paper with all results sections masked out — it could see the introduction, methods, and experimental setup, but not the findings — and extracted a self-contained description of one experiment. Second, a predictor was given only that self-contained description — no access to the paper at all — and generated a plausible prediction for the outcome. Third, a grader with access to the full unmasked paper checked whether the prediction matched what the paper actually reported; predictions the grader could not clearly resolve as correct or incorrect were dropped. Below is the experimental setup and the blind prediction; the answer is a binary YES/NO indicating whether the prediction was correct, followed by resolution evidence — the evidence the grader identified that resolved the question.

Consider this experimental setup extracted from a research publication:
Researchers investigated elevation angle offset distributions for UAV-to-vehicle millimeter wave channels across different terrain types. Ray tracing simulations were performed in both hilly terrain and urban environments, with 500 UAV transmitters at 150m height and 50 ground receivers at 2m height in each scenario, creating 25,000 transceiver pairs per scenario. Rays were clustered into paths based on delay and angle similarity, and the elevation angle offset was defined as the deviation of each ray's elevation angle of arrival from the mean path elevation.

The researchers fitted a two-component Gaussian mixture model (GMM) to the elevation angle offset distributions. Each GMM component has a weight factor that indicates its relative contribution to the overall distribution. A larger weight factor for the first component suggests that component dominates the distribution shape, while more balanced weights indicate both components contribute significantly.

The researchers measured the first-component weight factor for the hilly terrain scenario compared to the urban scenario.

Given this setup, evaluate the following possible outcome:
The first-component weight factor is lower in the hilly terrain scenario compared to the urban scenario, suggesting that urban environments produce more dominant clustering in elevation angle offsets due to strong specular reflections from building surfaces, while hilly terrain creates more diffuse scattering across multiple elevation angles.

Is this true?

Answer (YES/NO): NO